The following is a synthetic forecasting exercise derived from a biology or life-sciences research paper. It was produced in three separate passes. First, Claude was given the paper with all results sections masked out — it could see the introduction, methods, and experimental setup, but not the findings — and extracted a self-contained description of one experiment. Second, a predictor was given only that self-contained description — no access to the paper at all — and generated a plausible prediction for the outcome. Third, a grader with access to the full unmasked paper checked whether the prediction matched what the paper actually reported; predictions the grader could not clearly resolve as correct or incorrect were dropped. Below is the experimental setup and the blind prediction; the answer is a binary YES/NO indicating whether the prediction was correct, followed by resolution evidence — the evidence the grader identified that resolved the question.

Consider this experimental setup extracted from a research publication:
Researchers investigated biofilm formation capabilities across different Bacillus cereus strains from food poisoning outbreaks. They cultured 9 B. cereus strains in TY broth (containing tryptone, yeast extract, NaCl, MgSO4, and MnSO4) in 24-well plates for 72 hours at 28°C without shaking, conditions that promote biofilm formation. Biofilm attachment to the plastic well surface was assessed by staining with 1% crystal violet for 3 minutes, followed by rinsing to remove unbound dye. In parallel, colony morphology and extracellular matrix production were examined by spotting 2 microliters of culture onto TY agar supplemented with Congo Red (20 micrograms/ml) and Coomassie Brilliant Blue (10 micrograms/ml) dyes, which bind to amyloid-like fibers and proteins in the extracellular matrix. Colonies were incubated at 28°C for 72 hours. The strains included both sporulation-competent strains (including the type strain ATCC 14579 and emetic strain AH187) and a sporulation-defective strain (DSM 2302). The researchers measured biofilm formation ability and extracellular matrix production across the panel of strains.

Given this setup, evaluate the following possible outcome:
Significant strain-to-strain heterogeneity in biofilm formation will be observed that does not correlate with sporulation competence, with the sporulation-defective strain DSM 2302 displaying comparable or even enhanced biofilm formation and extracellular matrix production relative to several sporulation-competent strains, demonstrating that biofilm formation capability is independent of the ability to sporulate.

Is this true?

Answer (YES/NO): YES